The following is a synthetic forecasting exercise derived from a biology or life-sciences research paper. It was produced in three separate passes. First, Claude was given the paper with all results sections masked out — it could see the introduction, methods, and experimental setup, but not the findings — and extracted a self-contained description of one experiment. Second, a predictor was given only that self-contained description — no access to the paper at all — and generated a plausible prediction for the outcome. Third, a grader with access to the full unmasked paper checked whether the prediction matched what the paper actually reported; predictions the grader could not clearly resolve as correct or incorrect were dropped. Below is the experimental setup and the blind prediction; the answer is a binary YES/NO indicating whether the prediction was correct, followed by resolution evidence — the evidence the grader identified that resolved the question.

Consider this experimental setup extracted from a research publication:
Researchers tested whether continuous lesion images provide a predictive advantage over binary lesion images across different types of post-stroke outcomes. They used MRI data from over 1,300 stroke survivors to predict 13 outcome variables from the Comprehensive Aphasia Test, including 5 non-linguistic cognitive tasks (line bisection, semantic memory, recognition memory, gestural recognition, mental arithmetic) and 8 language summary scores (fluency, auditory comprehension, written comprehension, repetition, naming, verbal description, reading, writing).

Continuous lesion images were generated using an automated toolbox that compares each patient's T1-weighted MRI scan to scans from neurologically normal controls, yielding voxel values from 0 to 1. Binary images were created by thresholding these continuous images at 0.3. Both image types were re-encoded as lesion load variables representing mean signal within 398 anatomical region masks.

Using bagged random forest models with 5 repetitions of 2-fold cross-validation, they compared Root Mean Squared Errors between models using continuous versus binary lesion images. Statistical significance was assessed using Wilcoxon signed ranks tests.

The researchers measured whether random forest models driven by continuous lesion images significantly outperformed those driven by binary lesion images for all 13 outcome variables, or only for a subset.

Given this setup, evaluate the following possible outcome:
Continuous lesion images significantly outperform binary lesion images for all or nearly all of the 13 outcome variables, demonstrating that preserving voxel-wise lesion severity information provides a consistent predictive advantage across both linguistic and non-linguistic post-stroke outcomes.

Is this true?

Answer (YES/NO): YES